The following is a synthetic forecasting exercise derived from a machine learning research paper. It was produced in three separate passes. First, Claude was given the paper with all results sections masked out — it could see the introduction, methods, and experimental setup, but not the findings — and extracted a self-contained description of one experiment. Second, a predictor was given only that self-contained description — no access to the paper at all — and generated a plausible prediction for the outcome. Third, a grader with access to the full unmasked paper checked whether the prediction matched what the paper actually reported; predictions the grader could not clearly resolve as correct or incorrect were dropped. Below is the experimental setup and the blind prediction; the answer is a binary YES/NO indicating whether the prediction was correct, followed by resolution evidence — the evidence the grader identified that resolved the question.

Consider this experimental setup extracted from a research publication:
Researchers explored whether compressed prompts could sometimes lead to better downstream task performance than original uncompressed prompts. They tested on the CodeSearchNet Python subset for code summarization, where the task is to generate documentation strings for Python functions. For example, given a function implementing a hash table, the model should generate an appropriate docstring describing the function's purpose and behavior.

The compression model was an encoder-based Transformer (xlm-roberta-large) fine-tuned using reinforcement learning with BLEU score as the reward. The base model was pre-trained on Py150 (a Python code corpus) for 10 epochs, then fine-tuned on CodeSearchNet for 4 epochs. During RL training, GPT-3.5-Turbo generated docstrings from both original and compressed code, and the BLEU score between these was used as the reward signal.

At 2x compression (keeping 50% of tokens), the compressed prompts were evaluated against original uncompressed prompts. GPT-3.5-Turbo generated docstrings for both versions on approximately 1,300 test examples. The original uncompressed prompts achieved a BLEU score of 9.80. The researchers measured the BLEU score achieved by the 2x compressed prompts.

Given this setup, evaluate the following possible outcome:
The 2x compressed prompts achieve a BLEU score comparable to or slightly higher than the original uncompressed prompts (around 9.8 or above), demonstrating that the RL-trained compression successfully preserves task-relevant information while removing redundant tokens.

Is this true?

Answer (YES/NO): YES